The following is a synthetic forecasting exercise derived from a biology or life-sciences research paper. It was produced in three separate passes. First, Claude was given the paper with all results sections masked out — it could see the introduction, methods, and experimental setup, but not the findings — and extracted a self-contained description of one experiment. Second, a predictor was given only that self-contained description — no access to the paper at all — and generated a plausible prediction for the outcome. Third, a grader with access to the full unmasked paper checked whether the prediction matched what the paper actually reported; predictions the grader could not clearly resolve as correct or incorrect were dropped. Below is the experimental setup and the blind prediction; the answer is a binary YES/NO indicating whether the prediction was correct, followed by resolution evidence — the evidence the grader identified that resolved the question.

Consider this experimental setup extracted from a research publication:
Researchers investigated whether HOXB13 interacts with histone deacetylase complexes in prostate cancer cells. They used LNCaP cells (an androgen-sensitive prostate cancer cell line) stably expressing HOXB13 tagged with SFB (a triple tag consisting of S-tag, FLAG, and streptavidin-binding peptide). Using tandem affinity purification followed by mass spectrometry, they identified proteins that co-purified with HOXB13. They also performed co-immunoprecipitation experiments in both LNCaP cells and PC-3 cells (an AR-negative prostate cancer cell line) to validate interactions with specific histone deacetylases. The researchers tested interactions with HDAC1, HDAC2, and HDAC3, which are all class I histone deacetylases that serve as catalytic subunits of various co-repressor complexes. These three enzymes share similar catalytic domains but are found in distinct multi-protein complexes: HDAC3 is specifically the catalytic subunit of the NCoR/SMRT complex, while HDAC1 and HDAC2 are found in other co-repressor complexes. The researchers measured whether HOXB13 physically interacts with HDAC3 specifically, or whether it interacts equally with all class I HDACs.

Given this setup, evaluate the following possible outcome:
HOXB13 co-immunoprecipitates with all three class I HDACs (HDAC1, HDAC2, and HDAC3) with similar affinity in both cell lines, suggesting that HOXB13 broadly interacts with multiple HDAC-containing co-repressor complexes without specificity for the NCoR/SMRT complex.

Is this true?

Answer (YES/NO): NO